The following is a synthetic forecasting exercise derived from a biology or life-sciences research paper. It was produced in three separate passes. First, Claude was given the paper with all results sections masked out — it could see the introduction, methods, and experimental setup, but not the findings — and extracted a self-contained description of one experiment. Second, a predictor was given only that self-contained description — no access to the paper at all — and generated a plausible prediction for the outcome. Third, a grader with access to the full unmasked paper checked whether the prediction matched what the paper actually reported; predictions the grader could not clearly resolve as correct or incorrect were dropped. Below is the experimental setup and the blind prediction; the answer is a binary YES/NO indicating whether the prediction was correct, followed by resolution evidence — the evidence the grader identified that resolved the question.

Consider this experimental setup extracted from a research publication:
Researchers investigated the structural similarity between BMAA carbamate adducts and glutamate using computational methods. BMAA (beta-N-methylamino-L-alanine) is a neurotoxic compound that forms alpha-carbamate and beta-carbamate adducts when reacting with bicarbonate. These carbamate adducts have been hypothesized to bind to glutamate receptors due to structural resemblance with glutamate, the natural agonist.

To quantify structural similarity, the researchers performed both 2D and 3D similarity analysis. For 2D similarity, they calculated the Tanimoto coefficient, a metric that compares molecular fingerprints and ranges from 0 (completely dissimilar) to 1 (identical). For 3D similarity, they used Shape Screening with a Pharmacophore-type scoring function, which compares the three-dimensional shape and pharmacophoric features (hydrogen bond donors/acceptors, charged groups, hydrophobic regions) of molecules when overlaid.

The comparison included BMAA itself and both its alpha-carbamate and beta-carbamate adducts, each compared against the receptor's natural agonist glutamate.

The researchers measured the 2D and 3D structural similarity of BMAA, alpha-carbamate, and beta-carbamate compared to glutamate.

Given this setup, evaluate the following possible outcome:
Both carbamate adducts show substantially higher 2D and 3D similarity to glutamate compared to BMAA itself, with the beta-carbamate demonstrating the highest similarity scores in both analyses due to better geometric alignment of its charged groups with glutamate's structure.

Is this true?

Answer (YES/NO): NO